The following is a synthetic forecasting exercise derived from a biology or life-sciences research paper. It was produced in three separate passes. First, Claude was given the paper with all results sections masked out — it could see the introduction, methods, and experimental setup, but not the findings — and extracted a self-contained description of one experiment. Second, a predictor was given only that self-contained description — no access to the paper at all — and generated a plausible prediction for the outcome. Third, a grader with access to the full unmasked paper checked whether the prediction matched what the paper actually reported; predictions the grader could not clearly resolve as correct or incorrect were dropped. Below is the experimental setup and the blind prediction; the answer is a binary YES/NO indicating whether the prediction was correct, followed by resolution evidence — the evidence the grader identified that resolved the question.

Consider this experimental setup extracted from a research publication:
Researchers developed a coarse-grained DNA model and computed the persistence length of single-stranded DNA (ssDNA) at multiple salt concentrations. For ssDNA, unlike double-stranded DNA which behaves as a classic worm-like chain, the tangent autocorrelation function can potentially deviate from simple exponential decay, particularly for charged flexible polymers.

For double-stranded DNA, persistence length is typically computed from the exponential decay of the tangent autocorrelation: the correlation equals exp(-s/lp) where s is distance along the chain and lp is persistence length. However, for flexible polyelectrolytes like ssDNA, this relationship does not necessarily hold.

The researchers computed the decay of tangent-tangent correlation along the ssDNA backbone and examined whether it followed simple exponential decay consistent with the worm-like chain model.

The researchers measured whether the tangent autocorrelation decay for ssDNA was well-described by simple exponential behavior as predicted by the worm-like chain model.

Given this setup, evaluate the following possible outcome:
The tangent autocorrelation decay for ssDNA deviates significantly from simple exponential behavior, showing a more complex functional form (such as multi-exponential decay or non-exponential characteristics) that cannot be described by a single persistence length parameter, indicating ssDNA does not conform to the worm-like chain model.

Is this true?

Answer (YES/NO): YES